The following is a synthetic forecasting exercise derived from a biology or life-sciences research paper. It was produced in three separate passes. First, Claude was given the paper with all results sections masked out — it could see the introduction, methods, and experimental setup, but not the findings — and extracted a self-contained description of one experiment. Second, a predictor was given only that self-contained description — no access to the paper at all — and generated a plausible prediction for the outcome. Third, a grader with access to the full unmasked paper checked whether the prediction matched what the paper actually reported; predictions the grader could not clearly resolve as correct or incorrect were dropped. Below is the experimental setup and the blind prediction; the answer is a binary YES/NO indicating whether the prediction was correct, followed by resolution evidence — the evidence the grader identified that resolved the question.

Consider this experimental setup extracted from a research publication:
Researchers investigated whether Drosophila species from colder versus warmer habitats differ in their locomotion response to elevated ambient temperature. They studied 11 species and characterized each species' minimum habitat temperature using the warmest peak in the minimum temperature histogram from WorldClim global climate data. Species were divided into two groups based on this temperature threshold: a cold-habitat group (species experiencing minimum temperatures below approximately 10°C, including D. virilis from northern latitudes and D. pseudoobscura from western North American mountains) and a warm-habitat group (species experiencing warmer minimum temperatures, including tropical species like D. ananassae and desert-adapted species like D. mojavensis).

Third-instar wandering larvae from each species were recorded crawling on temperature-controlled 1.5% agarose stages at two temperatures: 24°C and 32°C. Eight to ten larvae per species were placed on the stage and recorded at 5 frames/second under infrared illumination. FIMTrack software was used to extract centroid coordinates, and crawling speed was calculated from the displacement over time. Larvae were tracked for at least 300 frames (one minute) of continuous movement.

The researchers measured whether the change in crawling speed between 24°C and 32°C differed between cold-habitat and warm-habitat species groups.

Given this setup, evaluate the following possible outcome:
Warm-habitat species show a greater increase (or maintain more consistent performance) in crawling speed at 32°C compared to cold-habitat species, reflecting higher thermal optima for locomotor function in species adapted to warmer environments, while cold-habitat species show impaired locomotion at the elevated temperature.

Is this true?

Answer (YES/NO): NO